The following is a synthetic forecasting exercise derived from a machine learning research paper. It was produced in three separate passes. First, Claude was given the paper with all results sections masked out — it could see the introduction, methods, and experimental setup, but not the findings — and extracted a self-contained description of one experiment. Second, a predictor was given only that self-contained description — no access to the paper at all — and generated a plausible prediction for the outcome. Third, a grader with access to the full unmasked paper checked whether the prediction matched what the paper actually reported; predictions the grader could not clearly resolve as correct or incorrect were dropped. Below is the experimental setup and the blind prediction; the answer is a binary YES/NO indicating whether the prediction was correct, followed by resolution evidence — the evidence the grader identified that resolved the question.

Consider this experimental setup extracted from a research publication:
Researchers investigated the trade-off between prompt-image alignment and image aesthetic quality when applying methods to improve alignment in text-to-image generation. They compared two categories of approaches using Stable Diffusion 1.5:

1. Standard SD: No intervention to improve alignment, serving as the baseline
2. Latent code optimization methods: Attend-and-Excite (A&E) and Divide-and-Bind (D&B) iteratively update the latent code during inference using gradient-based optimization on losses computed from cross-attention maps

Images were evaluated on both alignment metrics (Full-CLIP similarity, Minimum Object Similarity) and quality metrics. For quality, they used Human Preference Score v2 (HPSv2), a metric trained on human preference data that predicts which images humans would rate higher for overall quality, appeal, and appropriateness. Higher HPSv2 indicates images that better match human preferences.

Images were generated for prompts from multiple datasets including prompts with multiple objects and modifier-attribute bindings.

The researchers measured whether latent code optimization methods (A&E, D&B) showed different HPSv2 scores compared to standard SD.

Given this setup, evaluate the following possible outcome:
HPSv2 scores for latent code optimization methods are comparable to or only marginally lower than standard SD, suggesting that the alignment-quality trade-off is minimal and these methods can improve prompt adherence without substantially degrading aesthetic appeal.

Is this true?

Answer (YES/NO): YES